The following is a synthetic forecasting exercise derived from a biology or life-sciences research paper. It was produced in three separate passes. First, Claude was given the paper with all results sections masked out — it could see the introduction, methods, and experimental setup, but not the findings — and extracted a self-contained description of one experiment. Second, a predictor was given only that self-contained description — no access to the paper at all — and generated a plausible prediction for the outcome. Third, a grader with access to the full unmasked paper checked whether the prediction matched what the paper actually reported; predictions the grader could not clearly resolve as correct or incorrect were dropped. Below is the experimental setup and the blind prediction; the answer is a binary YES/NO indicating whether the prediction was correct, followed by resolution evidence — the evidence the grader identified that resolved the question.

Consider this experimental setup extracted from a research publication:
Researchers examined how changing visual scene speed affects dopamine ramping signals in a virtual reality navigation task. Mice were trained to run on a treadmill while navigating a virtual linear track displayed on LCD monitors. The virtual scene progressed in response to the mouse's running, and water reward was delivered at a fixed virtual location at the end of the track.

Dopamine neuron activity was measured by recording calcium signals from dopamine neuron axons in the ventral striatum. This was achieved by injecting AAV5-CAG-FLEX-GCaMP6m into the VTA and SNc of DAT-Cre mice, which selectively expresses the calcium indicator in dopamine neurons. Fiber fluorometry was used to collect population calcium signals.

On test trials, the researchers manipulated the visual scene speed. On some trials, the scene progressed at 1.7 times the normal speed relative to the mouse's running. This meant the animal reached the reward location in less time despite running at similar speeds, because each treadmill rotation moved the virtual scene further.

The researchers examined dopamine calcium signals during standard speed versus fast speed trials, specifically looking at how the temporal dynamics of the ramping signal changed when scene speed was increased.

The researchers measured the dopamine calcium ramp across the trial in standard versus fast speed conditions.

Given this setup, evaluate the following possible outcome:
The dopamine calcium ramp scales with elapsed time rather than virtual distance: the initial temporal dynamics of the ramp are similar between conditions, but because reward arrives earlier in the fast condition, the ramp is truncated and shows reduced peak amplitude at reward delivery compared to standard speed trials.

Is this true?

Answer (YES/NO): NO